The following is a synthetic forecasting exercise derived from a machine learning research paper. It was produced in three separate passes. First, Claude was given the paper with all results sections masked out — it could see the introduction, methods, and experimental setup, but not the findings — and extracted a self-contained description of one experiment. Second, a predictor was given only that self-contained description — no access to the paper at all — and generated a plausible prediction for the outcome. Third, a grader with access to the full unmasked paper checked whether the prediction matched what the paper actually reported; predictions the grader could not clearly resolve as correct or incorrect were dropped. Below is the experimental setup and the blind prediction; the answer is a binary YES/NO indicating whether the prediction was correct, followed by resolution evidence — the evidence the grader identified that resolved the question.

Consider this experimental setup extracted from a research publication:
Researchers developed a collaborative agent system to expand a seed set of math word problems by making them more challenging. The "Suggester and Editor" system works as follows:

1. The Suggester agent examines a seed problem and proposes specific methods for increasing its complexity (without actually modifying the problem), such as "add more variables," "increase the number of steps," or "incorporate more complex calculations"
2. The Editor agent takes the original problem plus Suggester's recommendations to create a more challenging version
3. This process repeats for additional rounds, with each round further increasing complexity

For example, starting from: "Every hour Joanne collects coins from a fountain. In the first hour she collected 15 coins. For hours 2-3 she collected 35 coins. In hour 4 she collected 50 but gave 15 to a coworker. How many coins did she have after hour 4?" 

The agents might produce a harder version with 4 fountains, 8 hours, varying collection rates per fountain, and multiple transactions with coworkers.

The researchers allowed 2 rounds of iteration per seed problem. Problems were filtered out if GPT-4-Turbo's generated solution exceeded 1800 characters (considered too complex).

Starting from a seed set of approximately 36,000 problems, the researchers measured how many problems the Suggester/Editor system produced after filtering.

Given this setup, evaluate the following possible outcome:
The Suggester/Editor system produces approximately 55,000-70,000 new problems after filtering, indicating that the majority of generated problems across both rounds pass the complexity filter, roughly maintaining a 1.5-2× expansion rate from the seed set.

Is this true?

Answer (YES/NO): NO